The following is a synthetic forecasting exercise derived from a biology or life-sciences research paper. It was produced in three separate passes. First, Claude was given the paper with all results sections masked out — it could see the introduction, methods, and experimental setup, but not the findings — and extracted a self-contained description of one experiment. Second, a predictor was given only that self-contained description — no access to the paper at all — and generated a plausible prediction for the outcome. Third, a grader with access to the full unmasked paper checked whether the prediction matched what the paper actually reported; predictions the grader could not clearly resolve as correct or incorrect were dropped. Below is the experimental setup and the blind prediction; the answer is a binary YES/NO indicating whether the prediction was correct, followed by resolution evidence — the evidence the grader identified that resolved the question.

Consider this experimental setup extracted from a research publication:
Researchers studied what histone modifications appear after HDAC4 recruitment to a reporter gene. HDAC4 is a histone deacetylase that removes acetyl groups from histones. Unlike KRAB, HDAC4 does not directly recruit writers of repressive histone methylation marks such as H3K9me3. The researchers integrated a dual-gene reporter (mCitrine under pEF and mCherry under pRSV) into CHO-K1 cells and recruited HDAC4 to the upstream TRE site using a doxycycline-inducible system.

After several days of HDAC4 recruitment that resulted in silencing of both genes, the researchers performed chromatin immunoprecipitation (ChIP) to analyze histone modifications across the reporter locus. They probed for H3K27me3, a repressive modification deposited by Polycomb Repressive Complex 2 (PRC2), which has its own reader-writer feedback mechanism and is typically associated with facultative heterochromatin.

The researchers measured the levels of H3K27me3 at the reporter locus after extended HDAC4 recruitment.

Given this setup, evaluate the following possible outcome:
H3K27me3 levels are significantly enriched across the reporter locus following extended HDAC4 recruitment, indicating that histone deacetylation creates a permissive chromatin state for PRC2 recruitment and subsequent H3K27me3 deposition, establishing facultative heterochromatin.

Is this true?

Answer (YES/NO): YES